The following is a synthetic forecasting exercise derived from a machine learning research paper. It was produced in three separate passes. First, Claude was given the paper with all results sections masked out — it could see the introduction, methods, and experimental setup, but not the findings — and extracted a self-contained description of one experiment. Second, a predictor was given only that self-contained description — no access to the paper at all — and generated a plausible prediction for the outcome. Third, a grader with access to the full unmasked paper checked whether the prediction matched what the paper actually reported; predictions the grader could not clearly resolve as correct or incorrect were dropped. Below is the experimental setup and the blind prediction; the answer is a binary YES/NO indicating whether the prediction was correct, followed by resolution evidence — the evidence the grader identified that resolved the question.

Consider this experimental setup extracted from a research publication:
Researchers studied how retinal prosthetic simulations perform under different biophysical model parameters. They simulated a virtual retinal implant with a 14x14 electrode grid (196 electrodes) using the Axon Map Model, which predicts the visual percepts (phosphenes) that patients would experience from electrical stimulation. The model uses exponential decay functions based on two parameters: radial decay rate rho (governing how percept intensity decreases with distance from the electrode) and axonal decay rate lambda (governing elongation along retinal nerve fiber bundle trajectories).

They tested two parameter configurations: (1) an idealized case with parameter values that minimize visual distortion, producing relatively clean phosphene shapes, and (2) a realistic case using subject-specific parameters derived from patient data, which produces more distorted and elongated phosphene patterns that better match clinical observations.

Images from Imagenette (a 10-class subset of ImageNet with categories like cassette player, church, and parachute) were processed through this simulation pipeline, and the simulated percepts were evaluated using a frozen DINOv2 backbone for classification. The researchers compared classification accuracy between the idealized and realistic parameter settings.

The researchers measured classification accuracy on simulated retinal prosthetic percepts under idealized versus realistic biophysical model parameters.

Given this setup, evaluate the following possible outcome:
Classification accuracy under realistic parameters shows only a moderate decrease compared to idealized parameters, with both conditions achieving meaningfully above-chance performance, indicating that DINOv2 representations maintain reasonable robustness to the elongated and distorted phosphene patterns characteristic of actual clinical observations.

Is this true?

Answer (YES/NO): YES